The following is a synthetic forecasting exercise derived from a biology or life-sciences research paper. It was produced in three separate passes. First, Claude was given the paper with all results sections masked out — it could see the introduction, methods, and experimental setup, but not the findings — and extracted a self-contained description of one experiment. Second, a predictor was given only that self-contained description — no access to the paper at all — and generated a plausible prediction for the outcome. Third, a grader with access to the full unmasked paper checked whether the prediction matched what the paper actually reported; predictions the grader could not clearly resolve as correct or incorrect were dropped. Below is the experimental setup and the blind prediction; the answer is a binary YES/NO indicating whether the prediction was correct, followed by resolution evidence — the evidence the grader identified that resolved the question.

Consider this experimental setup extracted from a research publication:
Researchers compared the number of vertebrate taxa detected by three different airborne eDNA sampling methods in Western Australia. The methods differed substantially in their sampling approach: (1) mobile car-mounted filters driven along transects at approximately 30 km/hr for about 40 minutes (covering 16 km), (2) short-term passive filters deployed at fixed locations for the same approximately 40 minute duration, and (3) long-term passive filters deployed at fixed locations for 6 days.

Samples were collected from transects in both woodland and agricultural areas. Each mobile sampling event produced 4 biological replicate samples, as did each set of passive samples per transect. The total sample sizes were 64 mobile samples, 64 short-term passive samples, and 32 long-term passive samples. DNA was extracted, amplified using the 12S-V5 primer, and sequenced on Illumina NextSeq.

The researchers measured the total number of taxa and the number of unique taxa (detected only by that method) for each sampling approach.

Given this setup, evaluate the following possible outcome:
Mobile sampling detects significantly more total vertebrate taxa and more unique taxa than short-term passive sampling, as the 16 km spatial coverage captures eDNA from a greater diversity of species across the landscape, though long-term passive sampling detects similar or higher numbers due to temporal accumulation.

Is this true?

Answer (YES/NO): NO